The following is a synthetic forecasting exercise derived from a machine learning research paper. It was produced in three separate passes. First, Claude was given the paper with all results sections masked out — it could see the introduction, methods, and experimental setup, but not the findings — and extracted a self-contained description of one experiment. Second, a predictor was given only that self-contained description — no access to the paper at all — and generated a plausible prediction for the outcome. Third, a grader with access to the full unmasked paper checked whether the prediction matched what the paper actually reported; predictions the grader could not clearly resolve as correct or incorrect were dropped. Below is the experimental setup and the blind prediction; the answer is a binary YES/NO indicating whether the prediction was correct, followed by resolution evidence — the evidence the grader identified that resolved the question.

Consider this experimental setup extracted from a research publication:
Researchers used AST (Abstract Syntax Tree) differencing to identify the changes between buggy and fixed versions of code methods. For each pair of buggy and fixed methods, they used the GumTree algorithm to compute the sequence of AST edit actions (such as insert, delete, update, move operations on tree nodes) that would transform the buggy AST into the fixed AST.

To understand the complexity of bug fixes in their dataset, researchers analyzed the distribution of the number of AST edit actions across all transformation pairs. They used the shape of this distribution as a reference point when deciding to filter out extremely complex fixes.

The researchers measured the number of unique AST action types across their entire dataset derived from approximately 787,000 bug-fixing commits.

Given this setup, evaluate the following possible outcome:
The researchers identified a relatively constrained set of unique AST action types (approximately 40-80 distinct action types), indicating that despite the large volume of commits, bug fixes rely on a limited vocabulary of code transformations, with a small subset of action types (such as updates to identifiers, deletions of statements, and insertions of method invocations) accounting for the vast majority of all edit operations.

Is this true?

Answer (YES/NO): NO